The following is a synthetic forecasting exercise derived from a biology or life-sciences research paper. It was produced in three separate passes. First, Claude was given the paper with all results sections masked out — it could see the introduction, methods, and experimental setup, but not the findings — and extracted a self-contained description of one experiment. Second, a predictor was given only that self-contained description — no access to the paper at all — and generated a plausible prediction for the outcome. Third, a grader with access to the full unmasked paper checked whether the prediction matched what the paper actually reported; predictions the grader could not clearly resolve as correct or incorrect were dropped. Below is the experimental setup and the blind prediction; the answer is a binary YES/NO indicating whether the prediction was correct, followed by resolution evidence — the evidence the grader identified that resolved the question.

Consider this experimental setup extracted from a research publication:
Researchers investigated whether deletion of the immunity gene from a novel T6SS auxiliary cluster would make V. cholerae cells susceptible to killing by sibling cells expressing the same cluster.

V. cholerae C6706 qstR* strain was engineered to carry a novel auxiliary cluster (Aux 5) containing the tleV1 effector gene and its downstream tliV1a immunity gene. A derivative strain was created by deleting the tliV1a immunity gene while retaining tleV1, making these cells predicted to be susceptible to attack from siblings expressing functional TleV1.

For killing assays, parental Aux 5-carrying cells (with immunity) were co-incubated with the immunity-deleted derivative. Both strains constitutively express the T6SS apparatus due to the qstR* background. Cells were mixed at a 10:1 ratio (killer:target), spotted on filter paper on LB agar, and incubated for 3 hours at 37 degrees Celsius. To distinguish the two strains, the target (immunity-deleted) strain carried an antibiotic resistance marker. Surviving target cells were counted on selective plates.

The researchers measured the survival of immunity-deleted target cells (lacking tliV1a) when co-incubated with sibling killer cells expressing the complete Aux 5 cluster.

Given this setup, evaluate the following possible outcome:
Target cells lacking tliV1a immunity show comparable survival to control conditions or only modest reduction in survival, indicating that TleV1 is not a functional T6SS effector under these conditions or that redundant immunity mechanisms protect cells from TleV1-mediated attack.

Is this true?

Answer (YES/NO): NO